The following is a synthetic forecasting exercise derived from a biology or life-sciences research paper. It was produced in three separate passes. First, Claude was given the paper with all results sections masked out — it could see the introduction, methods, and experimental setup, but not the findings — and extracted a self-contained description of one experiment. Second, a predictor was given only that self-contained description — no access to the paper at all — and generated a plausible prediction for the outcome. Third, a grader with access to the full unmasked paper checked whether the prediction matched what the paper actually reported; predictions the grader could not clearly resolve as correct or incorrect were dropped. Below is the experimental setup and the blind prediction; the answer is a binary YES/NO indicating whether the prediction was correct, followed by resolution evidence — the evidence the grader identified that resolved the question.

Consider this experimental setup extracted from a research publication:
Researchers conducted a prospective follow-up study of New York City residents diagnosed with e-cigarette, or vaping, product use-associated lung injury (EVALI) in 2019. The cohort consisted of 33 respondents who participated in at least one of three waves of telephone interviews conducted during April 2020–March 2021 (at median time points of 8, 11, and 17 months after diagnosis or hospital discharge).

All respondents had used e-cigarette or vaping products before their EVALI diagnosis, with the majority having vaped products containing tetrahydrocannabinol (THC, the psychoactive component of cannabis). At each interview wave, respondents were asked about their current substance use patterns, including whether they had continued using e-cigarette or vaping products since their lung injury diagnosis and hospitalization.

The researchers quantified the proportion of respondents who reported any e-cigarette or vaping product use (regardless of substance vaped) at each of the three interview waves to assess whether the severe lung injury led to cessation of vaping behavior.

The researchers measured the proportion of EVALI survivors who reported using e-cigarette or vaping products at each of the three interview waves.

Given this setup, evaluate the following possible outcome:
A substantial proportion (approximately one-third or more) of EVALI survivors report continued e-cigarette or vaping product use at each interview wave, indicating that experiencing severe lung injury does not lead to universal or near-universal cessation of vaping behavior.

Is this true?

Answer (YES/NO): NO